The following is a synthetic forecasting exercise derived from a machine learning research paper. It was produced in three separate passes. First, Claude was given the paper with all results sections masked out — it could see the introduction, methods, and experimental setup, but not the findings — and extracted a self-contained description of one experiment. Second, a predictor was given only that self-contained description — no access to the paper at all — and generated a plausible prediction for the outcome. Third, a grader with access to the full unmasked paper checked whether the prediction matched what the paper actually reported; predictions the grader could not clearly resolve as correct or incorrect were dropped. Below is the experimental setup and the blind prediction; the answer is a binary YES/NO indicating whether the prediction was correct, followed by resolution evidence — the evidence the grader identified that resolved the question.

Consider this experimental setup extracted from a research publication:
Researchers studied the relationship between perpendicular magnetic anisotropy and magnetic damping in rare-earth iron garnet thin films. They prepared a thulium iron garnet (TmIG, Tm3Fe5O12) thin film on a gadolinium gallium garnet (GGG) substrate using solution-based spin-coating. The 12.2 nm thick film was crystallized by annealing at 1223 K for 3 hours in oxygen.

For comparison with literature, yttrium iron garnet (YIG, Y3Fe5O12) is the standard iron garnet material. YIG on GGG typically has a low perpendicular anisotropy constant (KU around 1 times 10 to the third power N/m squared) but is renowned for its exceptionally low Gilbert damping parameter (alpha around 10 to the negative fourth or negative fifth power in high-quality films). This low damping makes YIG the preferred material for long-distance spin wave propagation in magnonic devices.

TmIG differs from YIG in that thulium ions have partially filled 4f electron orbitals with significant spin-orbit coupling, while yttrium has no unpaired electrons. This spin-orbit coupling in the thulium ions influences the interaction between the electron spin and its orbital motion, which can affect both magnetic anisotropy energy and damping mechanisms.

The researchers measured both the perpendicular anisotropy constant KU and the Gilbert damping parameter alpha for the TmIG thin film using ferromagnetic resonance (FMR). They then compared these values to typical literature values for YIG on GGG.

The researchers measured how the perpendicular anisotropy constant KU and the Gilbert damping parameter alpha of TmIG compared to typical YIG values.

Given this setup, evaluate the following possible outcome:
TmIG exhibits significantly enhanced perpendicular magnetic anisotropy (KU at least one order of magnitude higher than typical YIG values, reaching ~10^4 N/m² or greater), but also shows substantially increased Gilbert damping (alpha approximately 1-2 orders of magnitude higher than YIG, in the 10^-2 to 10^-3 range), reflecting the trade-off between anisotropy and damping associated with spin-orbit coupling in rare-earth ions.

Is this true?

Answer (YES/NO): YES